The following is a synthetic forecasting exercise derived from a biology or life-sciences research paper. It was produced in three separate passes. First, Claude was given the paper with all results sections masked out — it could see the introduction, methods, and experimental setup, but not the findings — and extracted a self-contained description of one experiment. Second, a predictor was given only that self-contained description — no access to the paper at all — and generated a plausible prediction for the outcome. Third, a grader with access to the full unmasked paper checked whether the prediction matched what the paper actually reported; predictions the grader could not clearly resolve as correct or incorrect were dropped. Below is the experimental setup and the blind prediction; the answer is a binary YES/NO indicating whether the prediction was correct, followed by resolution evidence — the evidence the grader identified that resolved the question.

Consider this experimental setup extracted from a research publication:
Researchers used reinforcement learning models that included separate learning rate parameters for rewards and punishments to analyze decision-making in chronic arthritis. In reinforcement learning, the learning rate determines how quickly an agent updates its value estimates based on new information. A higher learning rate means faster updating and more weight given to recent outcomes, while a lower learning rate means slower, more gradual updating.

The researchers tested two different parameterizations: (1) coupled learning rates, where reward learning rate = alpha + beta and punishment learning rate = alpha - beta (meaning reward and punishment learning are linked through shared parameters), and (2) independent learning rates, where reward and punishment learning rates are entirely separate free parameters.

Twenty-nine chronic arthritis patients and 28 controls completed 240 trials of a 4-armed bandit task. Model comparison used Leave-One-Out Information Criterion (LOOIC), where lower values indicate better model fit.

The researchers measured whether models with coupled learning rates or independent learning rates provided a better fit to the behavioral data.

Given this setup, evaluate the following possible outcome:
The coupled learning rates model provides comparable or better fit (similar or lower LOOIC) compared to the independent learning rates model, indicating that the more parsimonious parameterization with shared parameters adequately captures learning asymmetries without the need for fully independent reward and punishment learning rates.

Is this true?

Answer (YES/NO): YES